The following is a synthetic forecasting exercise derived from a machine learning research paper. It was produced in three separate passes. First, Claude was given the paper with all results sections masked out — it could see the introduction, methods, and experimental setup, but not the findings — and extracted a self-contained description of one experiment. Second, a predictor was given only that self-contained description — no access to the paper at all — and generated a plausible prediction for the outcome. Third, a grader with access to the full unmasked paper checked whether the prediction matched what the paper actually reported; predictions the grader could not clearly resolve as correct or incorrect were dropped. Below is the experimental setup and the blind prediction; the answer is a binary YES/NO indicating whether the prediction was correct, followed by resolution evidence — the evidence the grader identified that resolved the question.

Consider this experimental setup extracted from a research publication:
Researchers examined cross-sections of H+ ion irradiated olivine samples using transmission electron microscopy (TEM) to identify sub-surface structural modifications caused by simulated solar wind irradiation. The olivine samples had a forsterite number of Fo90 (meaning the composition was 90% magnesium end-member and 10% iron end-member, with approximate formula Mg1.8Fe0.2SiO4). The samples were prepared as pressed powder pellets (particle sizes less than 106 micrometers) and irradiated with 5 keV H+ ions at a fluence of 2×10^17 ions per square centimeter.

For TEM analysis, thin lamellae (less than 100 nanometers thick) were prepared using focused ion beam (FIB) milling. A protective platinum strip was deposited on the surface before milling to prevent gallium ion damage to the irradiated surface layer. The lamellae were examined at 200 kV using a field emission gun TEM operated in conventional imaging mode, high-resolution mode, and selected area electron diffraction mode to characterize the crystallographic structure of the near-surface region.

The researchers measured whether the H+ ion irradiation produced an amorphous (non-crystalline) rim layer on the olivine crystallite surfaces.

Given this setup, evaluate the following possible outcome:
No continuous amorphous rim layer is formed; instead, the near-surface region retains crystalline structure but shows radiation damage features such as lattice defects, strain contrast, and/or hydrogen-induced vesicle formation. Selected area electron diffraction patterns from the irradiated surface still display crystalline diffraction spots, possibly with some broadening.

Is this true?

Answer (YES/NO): NO